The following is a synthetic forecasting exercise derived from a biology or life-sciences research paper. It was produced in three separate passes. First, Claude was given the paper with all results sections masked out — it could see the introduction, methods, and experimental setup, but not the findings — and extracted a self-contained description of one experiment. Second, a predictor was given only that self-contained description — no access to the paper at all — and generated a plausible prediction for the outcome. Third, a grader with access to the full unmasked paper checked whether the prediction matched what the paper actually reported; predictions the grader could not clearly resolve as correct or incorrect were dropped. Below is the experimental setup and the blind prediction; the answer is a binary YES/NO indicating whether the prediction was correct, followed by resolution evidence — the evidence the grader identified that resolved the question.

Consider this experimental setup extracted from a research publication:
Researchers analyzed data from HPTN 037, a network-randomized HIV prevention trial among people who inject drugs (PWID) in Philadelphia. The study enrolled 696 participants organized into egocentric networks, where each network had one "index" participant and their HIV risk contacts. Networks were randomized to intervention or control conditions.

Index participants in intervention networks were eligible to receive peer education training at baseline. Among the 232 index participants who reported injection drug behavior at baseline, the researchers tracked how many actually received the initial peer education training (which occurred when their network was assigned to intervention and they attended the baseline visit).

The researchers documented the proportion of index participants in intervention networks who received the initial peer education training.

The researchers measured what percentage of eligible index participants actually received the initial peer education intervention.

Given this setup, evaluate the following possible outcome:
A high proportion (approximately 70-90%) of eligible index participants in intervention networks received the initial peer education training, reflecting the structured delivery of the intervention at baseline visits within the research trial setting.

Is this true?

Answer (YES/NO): NO